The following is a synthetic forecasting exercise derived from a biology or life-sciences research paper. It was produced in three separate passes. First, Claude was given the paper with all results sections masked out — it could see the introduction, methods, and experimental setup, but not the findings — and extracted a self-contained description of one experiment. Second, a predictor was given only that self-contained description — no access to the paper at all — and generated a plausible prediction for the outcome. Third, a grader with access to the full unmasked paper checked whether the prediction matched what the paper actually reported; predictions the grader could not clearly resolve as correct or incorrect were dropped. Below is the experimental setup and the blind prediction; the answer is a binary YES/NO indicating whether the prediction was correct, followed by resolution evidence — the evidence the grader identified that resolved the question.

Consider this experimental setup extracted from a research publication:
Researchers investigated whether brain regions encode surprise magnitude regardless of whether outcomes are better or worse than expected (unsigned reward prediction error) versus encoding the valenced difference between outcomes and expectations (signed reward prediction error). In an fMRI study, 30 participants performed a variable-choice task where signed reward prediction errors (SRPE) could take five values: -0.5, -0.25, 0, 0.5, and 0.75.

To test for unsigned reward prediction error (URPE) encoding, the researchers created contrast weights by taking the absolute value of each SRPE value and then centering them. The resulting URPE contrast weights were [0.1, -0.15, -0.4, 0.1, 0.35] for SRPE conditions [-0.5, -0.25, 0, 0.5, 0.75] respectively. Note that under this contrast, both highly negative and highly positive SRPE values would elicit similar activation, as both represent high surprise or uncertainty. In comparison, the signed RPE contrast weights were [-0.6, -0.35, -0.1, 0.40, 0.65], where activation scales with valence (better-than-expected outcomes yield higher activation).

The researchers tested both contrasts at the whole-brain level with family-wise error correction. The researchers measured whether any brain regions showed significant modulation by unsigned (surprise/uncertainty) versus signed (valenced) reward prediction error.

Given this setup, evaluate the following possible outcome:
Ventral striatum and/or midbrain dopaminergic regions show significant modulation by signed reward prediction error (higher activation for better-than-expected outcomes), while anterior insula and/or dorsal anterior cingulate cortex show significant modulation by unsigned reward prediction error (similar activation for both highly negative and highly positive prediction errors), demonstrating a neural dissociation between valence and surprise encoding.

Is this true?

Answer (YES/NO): NO